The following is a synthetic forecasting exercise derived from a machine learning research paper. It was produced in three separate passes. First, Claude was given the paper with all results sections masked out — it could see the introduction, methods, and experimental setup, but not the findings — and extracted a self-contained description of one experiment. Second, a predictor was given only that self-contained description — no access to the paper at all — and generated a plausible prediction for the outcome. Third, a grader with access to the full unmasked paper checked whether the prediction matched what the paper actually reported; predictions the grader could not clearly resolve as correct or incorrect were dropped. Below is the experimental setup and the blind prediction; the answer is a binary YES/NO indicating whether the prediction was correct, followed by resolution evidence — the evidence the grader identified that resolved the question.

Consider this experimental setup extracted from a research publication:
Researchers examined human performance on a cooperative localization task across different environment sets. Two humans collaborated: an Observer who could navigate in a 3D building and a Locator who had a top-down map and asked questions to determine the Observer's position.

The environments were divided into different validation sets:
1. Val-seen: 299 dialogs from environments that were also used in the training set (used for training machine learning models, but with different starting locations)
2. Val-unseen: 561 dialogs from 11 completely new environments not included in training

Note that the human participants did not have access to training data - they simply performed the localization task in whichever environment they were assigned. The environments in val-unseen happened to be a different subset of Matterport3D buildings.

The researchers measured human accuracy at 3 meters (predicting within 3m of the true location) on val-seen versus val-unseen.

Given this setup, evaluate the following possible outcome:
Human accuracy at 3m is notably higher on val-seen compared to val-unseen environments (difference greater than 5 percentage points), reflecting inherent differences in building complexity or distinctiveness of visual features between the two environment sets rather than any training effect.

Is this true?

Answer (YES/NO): NO